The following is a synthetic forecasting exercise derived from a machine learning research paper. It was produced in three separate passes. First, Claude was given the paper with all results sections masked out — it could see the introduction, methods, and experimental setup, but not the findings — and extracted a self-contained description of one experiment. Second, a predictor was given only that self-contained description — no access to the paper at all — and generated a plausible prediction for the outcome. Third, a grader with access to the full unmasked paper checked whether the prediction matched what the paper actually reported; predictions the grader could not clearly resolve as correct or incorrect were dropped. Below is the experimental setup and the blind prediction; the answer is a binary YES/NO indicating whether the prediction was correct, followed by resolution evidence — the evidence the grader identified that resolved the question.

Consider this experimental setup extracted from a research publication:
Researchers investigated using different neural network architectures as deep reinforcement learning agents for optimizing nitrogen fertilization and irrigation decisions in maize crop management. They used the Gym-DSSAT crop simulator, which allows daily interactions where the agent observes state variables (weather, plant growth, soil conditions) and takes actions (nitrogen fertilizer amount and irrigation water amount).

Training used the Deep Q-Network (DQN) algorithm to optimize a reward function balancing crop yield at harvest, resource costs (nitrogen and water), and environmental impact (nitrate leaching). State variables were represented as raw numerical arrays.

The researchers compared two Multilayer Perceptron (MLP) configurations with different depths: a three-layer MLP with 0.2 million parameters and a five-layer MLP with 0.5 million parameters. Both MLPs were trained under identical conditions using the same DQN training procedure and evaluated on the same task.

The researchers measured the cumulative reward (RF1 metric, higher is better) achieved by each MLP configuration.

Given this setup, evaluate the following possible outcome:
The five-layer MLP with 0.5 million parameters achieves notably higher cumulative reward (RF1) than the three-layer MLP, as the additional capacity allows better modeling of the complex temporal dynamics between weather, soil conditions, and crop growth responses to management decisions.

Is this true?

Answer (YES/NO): NO